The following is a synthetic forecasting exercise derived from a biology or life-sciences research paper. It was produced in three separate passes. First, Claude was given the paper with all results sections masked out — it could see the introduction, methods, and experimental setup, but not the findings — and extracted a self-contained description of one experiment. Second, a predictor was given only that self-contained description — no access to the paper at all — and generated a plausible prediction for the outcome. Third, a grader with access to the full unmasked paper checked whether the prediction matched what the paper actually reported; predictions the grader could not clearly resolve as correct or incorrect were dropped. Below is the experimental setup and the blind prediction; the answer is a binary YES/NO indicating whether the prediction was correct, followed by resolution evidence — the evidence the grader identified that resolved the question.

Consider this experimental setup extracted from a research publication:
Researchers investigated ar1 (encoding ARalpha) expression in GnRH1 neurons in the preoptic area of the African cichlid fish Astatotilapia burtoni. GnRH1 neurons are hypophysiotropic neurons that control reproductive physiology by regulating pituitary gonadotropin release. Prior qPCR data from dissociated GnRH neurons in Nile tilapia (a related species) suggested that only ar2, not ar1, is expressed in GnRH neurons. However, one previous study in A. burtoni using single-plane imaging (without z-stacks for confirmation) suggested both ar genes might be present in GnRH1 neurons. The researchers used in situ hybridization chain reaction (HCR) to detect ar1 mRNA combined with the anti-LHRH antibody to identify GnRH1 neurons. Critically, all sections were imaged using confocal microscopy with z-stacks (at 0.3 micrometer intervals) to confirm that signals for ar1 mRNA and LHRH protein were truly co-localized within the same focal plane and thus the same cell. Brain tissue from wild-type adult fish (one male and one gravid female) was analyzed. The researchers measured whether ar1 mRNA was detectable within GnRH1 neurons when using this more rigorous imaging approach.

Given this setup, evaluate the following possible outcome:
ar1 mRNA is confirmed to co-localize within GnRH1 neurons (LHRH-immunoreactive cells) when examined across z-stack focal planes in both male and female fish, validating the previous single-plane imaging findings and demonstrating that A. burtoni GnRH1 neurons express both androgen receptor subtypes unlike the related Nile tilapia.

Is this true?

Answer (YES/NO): NO